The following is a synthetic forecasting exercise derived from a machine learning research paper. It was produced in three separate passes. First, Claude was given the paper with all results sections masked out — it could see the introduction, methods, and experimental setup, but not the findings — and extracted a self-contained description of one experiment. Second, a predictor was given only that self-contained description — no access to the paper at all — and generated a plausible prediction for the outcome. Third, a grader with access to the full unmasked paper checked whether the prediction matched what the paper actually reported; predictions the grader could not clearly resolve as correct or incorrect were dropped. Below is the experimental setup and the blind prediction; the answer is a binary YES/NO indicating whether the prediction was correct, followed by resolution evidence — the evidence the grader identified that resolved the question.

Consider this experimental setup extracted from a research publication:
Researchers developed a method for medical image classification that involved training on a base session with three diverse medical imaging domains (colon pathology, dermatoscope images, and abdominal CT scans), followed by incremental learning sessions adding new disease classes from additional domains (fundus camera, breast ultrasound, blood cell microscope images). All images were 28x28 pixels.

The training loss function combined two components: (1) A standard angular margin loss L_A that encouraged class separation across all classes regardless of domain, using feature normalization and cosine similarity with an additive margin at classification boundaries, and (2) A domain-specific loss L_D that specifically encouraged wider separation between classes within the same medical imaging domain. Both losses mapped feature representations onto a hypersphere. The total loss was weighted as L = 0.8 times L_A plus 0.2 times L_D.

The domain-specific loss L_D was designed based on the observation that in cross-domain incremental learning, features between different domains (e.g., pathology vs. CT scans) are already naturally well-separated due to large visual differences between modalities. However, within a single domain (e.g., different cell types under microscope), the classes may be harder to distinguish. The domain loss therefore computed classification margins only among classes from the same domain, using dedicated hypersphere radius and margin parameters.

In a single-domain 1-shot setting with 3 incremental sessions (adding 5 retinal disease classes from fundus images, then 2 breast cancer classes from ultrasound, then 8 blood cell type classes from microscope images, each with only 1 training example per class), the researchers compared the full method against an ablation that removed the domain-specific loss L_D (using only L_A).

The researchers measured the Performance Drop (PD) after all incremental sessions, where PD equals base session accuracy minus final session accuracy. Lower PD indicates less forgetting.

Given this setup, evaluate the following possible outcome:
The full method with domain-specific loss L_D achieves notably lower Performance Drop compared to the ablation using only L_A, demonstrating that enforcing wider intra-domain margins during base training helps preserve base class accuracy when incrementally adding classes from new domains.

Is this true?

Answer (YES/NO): NO